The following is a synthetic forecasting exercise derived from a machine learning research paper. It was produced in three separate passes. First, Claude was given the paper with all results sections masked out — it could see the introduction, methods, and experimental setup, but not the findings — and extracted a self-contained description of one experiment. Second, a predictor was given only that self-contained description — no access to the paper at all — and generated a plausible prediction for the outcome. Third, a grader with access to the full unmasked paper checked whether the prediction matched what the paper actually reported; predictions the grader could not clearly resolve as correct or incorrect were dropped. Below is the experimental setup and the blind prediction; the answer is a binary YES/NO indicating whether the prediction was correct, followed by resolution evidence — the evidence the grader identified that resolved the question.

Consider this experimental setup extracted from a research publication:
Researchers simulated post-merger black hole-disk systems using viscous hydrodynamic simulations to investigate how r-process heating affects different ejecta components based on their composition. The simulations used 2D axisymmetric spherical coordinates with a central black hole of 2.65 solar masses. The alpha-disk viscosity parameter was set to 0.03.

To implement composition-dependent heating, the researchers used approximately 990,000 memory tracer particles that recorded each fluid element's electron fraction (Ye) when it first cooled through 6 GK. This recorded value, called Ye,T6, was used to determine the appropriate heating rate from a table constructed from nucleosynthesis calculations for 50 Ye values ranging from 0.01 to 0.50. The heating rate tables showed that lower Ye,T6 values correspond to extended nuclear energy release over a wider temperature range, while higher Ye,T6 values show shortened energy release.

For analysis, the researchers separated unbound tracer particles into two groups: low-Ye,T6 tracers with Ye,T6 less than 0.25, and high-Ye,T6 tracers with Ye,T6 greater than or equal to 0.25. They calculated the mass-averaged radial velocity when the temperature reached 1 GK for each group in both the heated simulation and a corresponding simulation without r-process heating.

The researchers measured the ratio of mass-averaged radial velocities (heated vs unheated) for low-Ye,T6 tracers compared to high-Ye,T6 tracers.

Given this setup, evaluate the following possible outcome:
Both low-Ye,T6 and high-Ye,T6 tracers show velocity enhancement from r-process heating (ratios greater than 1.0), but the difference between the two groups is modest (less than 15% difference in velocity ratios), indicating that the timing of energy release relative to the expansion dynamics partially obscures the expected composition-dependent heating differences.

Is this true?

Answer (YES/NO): YES